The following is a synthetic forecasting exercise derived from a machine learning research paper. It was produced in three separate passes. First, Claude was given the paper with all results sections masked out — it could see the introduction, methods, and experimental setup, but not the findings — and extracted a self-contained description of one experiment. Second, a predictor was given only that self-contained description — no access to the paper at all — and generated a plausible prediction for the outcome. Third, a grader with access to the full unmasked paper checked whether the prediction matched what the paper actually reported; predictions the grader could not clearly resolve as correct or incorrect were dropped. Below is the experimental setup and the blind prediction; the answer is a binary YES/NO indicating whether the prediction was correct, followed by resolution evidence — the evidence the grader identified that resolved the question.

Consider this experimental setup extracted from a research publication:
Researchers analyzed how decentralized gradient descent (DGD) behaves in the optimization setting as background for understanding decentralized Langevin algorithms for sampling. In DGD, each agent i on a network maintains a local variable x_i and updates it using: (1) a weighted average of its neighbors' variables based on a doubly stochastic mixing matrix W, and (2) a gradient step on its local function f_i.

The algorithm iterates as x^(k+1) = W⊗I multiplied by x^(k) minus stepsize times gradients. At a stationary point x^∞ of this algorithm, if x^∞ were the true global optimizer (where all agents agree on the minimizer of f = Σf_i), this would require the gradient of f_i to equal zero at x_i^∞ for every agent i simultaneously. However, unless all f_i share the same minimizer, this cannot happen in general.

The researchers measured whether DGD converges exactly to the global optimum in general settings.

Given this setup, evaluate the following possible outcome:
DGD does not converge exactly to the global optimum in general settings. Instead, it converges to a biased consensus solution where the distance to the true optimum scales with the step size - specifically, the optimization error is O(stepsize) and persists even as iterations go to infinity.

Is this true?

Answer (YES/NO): NO